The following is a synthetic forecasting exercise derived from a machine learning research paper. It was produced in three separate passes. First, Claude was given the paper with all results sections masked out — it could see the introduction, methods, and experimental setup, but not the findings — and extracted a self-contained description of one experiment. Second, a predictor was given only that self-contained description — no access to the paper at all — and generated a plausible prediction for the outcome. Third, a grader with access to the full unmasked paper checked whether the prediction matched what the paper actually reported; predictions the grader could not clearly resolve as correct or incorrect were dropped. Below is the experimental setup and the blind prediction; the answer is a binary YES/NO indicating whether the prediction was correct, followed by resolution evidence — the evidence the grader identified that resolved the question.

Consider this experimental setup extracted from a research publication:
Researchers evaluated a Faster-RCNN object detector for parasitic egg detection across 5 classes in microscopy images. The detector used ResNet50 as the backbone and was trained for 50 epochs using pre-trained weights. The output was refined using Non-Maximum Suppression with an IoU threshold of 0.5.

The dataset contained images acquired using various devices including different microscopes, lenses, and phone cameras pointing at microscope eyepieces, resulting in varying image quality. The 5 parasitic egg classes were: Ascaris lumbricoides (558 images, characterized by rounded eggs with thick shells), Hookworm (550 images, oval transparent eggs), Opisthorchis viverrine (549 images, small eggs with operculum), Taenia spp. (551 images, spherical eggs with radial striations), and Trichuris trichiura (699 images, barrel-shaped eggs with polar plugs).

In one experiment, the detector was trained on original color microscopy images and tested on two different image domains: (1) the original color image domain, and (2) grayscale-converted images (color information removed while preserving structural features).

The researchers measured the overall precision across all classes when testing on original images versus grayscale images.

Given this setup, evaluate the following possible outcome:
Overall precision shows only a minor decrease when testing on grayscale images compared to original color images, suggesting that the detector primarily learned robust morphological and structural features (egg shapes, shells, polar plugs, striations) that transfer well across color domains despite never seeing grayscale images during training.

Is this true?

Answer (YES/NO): NO